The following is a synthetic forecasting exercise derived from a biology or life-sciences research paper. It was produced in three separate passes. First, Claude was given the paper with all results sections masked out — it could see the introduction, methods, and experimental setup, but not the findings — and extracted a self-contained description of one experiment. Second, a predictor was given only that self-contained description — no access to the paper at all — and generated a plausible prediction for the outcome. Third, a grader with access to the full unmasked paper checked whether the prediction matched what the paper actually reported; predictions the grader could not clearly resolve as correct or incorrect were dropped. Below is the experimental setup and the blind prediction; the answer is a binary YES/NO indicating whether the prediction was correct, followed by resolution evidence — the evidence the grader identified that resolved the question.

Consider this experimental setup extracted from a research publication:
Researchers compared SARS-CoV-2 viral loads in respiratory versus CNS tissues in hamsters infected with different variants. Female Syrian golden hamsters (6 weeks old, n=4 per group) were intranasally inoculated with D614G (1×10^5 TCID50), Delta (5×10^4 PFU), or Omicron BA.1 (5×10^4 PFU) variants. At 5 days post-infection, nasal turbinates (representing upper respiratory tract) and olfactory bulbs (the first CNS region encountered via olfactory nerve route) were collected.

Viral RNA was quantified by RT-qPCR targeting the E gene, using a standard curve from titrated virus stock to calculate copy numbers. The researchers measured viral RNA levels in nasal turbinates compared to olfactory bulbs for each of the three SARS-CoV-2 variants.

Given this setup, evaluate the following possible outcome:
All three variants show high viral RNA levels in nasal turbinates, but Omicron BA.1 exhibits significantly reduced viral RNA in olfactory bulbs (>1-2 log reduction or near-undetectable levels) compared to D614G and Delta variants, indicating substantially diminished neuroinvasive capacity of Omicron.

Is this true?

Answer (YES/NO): NO